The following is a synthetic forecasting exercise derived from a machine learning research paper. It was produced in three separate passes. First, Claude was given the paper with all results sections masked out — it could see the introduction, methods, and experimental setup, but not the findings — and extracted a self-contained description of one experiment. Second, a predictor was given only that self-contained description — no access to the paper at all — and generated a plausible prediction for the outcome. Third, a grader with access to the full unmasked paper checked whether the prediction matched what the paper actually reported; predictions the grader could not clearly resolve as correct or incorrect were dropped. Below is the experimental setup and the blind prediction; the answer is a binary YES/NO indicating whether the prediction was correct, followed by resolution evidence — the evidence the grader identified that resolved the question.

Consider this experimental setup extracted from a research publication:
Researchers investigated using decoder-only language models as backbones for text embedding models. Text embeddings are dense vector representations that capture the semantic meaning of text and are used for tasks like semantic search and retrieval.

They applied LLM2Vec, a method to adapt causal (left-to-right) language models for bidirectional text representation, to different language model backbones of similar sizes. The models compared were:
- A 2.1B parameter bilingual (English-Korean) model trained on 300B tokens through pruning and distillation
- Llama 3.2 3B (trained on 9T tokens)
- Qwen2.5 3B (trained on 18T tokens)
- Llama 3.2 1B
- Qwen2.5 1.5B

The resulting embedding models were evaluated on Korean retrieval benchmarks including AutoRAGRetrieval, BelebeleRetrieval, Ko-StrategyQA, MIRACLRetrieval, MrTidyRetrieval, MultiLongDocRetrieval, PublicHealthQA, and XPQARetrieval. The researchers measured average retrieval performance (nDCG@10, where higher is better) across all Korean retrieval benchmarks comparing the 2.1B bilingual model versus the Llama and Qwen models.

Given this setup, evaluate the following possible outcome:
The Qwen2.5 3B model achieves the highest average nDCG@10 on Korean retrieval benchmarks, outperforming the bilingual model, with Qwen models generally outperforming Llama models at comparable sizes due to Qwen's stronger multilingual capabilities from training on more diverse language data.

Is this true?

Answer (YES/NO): NO